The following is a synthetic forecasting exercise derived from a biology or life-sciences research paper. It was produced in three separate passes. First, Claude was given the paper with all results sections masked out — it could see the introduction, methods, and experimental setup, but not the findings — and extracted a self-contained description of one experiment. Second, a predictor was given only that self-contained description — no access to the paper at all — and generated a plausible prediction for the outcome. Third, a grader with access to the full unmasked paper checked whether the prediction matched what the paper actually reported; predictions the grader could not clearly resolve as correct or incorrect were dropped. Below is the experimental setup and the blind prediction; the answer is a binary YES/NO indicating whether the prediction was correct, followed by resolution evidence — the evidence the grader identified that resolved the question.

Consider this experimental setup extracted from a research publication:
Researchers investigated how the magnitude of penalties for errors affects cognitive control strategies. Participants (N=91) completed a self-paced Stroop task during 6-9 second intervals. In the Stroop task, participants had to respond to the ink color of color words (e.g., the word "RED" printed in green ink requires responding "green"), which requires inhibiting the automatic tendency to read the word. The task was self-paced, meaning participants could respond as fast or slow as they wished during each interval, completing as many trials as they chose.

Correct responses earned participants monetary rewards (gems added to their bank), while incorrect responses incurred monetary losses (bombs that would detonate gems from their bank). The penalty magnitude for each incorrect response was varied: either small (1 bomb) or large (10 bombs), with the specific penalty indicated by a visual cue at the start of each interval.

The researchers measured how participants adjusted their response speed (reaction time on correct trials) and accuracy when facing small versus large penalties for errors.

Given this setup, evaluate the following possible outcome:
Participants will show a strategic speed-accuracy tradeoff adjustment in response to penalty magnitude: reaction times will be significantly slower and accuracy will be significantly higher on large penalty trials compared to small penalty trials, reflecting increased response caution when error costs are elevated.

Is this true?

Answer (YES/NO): YES